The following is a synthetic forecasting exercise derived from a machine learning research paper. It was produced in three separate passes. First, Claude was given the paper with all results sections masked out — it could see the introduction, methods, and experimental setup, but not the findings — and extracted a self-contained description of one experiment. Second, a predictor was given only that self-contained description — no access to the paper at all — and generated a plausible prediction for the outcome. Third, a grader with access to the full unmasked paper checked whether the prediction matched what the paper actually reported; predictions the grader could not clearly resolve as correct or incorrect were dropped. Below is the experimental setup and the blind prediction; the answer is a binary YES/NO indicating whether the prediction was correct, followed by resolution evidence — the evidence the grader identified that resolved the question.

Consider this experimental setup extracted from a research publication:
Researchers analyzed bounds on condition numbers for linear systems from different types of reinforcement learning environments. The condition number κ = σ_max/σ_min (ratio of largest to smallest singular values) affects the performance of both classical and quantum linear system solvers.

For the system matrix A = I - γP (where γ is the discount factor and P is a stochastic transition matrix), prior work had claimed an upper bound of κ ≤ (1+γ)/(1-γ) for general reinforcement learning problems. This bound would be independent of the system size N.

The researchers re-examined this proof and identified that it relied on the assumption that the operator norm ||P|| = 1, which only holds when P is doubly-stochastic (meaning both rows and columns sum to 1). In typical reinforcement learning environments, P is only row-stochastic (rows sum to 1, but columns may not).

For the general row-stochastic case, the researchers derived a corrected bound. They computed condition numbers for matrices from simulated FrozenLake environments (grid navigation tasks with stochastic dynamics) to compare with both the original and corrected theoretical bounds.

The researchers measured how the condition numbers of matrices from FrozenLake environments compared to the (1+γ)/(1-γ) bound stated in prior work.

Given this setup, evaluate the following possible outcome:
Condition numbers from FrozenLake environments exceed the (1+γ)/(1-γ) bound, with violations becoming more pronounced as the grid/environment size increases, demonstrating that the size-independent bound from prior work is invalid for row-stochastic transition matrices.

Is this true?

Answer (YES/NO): YES